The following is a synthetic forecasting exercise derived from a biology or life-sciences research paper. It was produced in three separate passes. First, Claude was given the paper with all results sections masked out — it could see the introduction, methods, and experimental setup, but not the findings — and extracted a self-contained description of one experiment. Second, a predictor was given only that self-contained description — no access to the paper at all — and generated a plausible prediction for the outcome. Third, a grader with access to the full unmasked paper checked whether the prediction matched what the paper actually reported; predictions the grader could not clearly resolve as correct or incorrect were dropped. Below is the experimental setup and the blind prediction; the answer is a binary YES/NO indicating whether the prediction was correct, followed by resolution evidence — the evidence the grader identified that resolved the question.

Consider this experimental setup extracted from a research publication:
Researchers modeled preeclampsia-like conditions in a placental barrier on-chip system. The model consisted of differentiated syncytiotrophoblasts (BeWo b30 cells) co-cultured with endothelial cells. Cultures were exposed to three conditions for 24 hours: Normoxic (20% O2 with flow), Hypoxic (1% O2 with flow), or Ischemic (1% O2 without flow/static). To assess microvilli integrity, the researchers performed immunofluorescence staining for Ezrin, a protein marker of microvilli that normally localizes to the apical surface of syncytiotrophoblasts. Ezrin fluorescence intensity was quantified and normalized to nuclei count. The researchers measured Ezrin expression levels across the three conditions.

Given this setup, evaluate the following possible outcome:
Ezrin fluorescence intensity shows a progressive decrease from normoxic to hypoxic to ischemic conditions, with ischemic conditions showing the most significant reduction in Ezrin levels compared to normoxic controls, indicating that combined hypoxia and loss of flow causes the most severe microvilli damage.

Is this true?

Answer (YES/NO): NO